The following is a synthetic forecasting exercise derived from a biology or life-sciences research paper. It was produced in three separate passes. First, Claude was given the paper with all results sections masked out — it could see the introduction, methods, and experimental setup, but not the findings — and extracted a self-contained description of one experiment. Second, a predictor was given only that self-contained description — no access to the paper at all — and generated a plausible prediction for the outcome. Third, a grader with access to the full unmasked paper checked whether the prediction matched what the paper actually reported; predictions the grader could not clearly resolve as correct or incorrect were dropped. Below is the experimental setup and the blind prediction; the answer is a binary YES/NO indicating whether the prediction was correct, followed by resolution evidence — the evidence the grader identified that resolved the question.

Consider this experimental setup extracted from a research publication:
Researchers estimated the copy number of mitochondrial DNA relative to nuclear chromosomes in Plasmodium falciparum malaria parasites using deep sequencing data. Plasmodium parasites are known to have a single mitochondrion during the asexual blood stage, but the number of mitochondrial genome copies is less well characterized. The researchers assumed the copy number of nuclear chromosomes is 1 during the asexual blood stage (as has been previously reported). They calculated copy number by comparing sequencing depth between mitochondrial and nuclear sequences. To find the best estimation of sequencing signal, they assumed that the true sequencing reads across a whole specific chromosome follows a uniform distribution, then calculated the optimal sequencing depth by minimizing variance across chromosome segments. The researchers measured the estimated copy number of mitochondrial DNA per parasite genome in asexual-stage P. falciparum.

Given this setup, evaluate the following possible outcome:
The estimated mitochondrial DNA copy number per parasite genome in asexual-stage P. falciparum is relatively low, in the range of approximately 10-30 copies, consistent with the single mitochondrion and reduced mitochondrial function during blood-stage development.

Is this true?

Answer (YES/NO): YES